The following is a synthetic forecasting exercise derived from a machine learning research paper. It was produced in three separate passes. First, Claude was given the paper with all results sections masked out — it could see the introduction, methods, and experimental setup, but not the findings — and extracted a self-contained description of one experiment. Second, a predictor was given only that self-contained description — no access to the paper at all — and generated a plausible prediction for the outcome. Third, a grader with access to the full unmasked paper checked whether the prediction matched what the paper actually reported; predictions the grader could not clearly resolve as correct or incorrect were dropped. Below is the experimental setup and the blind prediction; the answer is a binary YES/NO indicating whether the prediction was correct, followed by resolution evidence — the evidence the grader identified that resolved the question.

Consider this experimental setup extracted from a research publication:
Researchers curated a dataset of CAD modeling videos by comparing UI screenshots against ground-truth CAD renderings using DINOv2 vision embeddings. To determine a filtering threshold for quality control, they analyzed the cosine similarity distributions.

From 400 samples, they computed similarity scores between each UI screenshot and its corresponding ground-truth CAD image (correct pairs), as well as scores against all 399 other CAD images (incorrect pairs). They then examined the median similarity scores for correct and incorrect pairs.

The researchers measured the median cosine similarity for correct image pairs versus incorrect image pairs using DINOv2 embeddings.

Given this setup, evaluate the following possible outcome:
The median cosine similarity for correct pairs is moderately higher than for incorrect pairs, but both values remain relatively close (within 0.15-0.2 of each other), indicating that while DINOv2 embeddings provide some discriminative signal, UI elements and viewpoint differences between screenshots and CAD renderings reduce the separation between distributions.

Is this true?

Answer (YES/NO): NO